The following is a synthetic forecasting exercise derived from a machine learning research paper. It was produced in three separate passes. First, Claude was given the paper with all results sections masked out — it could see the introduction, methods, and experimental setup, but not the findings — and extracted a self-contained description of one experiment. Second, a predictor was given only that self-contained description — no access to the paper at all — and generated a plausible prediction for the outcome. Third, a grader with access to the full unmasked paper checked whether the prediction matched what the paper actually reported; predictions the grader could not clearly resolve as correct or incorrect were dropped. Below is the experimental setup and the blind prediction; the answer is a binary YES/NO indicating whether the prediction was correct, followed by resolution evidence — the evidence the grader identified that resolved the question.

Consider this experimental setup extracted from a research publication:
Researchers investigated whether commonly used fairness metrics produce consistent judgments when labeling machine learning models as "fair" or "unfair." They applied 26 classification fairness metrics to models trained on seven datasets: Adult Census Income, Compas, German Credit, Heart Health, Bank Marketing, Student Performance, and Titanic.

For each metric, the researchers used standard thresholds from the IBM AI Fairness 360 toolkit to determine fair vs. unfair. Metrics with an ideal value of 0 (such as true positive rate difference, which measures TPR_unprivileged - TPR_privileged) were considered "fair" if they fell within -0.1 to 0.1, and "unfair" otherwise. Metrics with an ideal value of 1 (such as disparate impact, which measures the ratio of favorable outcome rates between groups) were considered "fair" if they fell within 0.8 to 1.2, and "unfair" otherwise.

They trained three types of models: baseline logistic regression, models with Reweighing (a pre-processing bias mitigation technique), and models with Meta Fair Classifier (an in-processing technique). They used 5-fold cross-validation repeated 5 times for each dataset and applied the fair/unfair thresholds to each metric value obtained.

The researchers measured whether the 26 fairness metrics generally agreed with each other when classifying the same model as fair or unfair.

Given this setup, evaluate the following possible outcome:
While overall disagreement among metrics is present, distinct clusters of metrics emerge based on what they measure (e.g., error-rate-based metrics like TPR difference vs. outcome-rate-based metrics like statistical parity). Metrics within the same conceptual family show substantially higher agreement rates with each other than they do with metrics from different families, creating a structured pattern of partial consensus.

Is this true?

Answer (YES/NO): NO